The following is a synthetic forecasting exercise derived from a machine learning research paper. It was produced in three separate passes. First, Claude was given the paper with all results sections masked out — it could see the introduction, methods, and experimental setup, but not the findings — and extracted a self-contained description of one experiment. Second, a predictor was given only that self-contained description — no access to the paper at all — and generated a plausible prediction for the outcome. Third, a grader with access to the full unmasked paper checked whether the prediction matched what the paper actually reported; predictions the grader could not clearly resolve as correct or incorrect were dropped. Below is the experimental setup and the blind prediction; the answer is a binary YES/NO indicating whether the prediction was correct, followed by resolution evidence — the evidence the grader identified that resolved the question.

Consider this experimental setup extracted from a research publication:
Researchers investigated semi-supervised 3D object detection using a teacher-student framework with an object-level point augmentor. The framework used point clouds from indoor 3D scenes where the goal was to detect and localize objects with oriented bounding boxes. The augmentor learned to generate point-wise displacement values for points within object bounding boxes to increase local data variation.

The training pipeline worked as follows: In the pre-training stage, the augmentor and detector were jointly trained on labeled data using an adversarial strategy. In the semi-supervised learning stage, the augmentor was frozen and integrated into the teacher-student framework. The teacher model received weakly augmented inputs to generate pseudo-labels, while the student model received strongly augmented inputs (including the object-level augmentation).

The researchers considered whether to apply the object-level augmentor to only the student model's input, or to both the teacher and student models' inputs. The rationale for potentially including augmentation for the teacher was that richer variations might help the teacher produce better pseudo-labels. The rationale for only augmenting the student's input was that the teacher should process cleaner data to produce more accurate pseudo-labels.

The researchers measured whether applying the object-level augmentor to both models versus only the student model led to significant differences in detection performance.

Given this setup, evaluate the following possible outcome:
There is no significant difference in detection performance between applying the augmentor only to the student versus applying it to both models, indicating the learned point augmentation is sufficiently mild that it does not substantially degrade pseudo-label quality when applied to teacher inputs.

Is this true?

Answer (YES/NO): YES